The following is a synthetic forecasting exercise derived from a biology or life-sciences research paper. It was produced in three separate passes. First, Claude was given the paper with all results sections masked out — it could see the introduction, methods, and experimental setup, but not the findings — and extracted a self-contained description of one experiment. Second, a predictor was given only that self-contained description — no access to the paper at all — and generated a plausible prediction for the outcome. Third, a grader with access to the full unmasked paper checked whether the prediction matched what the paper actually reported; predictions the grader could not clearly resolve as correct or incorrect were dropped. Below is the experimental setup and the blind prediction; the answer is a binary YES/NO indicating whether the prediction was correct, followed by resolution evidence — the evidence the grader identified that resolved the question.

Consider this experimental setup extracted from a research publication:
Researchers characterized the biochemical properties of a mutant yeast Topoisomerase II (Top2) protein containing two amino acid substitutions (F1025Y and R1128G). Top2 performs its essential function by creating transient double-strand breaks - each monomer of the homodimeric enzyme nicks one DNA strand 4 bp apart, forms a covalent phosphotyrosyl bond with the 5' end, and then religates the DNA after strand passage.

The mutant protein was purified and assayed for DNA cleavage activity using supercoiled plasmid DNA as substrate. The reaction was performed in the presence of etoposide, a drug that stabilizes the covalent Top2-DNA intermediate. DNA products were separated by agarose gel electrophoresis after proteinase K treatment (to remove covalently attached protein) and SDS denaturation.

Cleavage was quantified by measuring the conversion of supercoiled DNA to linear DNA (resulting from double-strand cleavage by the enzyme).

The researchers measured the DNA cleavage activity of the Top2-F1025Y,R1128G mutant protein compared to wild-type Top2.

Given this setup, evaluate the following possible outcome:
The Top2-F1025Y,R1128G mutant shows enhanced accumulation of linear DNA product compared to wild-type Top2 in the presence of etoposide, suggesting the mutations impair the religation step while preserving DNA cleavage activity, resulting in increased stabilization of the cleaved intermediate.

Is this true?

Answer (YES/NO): YES